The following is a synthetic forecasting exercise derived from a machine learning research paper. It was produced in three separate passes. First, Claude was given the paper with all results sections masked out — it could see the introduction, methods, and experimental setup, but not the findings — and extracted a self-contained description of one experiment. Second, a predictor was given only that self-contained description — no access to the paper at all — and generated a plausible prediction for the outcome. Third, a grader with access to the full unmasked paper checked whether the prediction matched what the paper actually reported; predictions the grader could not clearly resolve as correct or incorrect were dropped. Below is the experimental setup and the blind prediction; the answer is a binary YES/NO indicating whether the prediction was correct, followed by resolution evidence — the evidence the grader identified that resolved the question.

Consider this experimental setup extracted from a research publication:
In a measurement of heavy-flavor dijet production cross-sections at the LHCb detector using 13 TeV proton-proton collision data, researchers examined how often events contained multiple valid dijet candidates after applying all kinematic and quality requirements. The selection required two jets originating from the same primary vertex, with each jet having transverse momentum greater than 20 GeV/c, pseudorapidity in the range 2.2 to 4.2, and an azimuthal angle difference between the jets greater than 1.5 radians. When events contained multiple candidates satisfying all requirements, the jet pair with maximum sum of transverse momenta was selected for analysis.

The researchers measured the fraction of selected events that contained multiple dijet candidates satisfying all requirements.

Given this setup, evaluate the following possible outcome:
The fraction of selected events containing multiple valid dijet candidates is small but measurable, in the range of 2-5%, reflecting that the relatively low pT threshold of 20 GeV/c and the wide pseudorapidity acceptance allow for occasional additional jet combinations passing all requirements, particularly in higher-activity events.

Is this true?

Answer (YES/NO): NO